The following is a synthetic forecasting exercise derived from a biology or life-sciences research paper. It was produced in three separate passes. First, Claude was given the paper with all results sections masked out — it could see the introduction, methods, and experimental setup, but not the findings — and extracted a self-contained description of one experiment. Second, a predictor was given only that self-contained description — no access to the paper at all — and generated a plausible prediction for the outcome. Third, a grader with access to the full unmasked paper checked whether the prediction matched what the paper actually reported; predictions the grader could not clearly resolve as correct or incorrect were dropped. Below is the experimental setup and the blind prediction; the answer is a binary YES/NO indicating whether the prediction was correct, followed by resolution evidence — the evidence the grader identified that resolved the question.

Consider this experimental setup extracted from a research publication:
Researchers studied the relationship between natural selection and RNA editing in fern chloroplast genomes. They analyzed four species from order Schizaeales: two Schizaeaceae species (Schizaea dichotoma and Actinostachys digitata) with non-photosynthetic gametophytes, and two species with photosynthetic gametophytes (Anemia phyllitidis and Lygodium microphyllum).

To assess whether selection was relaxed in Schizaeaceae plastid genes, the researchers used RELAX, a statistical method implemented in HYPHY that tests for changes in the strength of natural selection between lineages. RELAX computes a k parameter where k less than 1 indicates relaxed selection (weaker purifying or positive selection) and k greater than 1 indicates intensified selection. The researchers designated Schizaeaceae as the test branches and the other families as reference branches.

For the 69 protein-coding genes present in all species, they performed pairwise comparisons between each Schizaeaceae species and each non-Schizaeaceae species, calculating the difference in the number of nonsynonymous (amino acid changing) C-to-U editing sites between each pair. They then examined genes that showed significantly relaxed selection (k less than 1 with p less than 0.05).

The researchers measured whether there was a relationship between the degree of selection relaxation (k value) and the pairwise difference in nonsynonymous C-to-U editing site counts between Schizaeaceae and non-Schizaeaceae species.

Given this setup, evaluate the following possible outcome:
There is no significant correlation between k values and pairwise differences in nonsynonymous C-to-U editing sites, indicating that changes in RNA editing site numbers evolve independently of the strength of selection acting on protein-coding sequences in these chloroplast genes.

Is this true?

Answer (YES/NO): NO